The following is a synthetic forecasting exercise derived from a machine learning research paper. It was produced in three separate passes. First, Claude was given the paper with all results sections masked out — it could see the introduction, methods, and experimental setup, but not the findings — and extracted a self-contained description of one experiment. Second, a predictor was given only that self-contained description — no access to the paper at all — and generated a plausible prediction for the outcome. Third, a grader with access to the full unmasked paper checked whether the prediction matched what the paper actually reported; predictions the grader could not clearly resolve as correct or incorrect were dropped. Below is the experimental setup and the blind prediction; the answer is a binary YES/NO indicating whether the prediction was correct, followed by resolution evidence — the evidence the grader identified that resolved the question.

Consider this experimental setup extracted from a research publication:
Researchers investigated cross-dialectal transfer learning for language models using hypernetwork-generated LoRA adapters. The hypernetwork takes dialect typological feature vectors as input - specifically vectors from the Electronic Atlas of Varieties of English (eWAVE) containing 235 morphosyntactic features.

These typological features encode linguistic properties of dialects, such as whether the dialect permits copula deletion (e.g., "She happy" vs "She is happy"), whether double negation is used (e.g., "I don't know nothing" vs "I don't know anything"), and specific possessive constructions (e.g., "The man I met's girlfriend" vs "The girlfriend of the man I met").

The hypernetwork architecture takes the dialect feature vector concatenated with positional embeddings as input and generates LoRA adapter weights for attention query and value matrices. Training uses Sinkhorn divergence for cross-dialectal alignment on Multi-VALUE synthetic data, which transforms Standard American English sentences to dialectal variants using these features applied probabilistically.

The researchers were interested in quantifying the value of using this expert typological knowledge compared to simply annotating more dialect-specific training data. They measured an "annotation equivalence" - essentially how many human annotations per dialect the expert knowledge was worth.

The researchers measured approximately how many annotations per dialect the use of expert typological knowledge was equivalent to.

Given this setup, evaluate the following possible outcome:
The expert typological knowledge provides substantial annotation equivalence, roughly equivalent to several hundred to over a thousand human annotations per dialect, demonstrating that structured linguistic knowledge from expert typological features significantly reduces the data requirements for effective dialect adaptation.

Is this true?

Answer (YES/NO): NO